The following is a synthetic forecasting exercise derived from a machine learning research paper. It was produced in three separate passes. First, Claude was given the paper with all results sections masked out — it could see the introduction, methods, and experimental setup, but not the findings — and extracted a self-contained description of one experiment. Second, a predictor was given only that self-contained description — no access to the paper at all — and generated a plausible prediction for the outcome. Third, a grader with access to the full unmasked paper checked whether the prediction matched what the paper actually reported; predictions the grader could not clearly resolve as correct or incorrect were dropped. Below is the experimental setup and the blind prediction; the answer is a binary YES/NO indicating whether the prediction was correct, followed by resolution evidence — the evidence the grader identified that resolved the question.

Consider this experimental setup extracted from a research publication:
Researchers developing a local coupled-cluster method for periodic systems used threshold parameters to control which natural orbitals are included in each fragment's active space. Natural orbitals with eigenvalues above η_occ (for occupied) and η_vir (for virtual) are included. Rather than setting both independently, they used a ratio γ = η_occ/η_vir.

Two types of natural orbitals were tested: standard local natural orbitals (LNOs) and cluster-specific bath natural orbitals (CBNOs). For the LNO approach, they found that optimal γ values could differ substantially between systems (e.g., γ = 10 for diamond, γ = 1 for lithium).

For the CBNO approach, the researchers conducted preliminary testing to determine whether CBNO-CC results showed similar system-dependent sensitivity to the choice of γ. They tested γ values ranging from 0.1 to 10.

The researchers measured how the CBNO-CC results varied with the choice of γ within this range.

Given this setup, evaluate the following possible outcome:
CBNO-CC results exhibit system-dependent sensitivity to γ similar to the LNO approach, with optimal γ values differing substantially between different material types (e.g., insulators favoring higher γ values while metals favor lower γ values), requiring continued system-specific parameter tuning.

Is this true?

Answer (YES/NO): NO